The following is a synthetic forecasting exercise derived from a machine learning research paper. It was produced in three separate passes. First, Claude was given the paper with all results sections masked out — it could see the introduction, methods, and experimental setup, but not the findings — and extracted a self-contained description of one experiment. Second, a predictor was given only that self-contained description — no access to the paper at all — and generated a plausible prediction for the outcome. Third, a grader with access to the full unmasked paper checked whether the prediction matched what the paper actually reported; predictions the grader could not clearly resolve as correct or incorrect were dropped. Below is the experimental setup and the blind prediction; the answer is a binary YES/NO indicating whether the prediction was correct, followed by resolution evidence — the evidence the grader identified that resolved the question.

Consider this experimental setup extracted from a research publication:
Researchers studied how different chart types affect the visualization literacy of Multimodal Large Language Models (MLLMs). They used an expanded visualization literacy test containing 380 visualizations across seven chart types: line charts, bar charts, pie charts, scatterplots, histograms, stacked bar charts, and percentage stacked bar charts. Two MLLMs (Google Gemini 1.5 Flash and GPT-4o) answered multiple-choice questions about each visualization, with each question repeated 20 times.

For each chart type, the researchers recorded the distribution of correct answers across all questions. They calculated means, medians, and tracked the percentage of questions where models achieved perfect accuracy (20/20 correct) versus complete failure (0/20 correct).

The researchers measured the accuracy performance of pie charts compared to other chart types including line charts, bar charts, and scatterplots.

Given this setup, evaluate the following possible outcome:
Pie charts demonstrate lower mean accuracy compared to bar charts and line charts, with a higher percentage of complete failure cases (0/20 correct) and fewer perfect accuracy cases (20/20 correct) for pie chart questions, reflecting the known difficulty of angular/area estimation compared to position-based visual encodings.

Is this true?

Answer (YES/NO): NO